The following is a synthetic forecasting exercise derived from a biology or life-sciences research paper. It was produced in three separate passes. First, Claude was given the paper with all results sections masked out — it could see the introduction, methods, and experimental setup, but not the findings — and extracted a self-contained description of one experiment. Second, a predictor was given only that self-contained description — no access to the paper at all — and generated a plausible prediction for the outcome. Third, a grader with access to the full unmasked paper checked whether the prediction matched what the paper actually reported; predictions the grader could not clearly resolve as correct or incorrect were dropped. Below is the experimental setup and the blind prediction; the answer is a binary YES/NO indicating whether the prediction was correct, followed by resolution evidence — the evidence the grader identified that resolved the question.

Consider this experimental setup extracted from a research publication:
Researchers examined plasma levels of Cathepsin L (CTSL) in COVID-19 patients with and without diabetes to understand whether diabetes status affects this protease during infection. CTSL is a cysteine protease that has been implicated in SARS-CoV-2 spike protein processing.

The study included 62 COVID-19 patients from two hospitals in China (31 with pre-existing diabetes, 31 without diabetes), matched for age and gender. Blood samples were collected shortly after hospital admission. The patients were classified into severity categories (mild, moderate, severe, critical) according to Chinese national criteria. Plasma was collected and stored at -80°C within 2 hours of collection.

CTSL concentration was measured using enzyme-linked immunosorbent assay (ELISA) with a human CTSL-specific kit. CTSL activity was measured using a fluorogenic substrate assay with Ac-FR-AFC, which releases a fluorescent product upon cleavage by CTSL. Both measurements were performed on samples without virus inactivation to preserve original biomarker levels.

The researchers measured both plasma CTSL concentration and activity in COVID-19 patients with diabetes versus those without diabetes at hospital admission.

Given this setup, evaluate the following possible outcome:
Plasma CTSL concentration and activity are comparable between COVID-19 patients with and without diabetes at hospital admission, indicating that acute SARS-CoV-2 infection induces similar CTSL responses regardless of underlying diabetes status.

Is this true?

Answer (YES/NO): NO